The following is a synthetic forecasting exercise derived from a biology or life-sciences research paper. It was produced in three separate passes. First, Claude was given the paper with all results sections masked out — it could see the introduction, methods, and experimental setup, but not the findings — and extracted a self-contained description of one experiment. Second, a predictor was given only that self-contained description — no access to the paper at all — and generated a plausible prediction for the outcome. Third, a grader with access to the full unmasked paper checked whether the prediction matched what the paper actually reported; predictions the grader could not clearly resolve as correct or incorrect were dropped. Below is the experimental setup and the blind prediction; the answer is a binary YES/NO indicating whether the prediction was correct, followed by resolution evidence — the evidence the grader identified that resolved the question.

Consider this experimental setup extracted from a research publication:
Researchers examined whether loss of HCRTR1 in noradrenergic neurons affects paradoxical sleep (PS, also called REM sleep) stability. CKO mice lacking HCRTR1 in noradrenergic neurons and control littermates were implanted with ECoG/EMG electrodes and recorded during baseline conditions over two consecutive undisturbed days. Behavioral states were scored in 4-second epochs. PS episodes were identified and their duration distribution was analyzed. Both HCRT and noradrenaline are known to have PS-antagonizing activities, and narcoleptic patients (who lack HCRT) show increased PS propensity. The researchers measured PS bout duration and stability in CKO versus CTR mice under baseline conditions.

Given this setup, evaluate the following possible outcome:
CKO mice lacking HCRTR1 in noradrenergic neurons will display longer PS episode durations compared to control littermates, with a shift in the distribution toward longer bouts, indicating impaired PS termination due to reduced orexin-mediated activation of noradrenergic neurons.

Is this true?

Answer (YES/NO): YES